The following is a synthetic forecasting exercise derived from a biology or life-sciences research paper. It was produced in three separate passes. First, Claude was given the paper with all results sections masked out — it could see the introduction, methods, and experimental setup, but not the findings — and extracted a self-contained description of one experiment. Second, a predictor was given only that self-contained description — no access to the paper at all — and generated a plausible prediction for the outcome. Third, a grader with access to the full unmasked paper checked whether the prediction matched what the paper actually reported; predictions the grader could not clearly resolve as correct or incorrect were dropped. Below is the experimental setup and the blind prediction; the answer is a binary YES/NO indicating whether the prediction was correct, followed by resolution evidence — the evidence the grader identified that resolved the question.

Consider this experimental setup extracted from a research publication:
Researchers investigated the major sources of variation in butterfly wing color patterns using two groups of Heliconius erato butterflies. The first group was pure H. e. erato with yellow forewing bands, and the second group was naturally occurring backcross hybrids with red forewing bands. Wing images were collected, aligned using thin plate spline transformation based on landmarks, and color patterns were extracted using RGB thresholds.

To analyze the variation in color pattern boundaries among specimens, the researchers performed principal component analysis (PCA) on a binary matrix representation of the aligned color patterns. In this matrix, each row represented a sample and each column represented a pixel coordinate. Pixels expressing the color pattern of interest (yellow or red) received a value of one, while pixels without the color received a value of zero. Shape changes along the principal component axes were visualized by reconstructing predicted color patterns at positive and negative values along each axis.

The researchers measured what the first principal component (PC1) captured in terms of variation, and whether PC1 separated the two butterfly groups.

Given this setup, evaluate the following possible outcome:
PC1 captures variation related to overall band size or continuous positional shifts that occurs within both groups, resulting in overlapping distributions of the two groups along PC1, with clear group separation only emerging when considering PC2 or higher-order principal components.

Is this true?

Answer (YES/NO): NO